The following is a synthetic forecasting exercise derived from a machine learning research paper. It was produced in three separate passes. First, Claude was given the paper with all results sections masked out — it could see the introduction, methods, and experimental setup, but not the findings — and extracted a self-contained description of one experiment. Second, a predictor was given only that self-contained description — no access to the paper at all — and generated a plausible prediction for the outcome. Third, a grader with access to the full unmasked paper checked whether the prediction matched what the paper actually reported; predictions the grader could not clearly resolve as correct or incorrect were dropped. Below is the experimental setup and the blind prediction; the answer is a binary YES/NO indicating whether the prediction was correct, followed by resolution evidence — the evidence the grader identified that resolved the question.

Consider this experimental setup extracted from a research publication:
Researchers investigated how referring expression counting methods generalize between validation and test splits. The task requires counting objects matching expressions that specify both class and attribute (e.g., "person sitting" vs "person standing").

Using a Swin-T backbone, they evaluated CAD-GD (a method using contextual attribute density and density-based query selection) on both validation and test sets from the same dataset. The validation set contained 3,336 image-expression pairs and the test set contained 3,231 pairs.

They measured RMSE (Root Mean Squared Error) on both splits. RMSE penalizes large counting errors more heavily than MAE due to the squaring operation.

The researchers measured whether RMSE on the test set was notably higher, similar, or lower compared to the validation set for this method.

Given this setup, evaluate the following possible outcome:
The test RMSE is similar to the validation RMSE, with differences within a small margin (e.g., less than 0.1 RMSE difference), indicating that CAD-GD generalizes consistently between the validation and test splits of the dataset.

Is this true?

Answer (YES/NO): NO